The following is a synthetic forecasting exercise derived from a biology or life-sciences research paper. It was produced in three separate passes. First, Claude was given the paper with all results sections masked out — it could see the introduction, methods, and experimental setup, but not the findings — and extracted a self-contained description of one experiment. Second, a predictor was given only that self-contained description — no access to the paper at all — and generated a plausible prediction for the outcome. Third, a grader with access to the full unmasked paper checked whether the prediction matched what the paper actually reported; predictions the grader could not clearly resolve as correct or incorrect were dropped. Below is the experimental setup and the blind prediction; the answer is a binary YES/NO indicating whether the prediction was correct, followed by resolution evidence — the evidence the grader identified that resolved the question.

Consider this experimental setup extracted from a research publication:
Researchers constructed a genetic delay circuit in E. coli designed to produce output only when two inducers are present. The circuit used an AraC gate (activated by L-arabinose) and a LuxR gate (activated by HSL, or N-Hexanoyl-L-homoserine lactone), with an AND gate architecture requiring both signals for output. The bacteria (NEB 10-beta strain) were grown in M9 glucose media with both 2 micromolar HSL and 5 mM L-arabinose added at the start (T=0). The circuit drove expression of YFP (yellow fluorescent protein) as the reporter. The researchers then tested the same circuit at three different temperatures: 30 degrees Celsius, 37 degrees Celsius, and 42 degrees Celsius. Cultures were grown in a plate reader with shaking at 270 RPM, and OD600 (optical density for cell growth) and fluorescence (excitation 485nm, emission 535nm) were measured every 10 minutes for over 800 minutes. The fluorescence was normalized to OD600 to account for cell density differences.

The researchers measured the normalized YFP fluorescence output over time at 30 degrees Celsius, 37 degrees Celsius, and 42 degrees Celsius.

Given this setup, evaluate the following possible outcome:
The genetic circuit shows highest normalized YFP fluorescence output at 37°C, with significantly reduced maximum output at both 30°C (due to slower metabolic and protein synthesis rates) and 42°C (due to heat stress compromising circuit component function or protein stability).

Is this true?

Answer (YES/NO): NO